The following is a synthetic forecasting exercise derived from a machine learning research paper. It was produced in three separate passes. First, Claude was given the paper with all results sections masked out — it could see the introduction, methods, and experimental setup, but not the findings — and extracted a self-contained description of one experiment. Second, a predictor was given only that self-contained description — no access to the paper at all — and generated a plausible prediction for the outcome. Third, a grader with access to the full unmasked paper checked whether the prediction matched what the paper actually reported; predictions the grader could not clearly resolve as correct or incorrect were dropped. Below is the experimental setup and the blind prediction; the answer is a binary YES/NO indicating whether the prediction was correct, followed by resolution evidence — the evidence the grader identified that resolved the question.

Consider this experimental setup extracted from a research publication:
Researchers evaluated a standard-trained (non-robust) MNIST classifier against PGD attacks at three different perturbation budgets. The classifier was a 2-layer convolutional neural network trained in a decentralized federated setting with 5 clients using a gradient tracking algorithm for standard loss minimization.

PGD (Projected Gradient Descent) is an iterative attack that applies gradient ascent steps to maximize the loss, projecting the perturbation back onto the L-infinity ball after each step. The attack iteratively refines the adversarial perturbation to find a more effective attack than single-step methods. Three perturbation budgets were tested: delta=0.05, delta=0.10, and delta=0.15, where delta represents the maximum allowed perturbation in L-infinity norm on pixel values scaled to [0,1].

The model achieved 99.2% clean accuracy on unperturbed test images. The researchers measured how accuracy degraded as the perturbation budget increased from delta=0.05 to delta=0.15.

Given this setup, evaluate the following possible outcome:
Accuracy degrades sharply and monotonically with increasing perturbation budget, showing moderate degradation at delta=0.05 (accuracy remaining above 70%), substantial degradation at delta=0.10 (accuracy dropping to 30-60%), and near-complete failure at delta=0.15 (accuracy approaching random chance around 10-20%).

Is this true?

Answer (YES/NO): NO